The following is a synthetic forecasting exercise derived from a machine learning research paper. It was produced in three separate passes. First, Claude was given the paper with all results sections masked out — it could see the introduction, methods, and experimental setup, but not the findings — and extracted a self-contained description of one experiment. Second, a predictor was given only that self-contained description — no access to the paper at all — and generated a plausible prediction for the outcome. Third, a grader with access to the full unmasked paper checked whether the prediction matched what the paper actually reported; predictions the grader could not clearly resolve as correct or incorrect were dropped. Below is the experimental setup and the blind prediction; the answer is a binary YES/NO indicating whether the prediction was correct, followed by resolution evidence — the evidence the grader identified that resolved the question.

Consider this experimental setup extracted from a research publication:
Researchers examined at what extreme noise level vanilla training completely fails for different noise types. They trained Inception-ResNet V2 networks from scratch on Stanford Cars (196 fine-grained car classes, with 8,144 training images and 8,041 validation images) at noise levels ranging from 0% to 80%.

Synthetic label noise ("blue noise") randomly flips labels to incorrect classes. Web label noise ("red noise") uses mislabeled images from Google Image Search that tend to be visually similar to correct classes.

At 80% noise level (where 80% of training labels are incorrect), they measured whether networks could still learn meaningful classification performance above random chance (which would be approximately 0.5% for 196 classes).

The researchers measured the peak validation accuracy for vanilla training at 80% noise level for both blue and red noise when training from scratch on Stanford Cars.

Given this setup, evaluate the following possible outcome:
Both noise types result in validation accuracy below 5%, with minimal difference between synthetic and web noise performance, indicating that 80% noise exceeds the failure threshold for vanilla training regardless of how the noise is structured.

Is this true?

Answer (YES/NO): NO